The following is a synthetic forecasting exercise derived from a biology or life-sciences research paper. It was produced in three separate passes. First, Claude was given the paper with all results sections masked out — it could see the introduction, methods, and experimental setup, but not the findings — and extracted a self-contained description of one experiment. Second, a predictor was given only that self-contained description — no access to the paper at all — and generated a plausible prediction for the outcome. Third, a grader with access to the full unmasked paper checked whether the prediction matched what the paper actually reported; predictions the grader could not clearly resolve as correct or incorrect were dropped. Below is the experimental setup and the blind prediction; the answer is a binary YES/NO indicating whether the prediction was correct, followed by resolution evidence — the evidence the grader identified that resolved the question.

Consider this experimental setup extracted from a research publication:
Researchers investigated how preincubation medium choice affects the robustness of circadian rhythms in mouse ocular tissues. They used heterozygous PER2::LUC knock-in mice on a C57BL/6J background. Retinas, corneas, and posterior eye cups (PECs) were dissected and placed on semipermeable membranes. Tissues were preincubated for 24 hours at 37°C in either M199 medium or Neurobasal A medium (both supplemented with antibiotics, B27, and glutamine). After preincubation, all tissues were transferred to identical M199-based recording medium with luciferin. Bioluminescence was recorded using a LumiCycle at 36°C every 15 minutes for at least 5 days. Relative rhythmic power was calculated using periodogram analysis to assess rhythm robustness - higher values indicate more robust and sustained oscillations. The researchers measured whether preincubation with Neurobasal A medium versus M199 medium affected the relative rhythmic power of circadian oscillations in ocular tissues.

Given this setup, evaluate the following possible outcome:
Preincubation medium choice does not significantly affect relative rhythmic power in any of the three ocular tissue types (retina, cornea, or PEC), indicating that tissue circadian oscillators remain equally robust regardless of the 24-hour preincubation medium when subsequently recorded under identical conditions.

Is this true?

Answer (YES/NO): NO